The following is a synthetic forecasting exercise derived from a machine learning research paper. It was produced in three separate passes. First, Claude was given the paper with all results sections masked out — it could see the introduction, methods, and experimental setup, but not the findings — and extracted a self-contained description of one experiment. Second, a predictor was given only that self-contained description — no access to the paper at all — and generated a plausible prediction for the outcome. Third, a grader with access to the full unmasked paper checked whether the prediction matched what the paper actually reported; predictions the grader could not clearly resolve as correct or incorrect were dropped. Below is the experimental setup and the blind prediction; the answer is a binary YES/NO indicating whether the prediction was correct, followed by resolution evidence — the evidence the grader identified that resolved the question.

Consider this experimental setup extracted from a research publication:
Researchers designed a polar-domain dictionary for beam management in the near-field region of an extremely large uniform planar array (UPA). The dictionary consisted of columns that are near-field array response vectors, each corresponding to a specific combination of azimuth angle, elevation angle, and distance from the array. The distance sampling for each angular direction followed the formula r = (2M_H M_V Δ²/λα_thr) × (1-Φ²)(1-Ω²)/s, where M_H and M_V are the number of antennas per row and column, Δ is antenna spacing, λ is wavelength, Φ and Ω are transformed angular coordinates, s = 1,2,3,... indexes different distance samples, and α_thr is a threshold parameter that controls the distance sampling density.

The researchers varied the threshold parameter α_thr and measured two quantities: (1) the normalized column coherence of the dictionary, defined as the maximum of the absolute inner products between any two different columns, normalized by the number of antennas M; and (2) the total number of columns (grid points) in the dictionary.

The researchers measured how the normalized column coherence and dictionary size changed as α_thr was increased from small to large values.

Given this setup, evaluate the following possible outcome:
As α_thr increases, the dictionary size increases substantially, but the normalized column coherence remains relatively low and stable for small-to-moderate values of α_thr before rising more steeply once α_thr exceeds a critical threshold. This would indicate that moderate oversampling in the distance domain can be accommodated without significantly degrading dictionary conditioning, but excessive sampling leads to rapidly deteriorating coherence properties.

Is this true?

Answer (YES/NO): NO